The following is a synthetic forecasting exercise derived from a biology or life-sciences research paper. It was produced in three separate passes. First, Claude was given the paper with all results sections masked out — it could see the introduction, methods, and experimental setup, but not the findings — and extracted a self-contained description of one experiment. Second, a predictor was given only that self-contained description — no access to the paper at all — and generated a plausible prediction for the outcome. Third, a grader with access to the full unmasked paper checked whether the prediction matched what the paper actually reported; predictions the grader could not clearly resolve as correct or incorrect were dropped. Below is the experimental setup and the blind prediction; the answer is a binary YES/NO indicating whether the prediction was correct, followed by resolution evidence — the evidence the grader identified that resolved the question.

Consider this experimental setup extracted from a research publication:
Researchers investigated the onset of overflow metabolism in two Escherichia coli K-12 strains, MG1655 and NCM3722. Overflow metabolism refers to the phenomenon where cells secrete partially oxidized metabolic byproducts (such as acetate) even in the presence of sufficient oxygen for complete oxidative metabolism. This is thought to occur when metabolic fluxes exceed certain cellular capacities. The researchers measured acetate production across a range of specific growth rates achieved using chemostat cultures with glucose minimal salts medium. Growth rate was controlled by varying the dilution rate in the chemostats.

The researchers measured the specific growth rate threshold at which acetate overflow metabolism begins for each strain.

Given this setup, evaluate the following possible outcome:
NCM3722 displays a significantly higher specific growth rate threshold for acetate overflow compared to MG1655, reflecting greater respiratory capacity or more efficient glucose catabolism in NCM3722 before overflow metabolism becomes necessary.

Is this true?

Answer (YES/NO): YES